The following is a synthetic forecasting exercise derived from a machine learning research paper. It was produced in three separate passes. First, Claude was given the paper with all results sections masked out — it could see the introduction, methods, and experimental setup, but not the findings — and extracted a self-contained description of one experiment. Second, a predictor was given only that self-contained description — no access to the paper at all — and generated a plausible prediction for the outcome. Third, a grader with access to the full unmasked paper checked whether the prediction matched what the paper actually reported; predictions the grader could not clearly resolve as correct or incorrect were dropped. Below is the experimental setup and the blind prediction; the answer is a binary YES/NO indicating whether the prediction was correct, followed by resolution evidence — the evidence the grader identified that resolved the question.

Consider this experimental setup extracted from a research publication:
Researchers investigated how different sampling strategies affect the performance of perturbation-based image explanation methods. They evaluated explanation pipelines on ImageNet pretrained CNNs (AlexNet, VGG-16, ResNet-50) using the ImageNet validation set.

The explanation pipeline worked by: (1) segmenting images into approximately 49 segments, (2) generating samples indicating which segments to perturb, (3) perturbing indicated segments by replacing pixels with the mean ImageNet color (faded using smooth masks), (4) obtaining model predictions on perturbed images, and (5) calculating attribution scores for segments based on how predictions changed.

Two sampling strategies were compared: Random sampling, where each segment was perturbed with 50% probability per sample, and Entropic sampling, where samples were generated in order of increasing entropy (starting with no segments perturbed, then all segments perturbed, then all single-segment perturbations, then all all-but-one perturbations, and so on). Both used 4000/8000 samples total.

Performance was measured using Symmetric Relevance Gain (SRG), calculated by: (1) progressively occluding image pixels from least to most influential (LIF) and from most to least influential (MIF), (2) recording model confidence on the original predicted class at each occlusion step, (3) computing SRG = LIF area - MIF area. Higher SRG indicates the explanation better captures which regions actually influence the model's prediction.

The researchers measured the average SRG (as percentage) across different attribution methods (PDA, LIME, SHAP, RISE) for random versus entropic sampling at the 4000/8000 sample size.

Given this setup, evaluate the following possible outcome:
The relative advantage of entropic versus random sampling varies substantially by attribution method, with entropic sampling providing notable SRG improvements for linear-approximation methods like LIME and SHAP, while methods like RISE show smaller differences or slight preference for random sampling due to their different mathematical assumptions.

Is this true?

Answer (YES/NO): NO